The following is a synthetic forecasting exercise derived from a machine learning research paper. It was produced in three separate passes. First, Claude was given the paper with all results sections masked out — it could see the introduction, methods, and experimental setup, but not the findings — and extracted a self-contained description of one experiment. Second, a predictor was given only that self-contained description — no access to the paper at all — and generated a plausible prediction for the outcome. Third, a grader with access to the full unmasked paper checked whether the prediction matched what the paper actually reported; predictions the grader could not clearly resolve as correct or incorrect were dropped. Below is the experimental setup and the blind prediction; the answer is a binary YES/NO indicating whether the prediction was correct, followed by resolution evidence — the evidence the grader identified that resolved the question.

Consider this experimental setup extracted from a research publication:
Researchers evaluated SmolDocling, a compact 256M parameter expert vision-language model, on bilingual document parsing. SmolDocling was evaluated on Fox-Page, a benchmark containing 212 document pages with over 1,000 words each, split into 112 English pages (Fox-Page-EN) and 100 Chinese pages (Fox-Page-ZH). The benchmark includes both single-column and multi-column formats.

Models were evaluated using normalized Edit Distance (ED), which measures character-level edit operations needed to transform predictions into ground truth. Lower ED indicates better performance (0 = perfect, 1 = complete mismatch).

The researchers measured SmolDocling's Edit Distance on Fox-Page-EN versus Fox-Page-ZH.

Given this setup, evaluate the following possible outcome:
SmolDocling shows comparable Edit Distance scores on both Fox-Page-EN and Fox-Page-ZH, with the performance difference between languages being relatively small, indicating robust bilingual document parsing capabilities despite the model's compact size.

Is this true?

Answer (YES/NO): NO